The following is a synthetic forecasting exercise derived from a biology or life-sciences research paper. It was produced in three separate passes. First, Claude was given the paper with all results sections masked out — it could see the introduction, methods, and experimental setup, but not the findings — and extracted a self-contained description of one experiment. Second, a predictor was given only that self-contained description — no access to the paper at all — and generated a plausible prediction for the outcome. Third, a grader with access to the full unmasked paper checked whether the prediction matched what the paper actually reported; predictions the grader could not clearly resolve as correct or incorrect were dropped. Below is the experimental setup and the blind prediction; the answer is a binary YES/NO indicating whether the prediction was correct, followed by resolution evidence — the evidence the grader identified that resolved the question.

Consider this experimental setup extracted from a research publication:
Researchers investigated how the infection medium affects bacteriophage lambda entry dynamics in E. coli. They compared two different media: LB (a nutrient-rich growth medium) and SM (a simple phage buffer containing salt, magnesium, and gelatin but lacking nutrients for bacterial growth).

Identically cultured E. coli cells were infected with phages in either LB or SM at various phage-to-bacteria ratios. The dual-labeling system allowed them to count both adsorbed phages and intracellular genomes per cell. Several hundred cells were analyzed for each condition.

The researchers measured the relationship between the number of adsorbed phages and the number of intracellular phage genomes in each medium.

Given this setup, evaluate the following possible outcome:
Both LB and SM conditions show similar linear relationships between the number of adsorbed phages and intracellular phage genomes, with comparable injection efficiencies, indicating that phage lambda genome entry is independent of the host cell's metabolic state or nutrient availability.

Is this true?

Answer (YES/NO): NO